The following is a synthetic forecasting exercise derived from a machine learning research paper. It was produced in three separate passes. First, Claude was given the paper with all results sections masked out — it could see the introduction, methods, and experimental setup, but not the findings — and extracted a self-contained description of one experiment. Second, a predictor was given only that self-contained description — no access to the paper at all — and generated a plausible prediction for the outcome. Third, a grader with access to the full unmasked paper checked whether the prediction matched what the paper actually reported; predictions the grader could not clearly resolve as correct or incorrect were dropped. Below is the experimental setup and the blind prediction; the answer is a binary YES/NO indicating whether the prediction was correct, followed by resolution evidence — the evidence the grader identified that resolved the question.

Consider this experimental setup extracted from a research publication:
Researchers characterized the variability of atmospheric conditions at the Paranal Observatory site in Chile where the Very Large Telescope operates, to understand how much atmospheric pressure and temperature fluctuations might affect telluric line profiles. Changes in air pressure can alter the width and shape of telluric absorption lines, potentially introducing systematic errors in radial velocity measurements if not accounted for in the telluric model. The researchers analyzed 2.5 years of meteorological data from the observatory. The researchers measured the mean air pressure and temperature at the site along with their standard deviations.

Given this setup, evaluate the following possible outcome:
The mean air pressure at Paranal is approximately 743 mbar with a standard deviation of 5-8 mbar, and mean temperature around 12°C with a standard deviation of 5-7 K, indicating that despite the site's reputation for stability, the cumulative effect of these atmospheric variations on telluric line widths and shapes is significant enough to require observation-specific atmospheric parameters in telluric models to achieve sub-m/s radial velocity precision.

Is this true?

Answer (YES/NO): NO